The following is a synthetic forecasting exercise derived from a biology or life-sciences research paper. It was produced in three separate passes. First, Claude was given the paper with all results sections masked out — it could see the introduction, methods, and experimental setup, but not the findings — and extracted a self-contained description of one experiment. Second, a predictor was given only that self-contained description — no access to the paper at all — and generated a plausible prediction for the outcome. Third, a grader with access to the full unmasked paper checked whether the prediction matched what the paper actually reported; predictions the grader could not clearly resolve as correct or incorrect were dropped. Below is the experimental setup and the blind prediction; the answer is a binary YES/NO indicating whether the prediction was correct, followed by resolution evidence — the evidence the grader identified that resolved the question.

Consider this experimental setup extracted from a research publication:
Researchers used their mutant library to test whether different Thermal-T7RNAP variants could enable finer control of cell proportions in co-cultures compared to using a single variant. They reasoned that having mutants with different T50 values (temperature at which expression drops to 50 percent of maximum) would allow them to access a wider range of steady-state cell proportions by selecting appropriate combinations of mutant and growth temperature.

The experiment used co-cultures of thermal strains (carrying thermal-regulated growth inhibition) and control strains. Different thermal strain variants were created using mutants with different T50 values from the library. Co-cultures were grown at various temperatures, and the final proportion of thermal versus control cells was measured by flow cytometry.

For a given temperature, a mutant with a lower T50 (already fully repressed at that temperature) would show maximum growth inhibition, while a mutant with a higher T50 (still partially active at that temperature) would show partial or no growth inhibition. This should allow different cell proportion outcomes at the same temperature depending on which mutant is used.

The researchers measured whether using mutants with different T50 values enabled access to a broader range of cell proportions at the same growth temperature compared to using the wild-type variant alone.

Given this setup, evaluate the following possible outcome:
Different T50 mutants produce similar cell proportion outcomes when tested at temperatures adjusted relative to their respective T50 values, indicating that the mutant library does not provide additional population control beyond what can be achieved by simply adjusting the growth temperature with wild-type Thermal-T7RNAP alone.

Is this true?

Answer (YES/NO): NO